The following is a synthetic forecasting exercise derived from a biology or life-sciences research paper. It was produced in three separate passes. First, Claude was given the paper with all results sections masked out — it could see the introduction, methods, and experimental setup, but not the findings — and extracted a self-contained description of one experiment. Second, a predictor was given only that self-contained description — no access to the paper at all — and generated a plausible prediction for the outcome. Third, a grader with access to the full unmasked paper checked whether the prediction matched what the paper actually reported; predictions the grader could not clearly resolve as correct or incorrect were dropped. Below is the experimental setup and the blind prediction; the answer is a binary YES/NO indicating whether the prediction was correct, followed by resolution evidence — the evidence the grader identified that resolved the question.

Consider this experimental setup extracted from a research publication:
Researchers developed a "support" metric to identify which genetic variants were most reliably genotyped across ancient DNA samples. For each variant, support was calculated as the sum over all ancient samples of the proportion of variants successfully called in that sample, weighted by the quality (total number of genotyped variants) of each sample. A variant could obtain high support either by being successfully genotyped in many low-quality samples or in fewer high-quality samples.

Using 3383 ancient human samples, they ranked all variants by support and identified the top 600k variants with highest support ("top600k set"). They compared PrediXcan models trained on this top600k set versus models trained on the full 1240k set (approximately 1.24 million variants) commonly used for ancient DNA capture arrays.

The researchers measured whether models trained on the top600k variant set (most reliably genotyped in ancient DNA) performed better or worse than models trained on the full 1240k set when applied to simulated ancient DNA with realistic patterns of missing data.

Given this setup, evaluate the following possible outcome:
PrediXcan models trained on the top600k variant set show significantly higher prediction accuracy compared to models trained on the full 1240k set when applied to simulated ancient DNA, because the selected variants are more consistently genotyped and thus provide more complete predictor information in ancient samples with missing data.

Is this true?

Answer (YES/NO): NO